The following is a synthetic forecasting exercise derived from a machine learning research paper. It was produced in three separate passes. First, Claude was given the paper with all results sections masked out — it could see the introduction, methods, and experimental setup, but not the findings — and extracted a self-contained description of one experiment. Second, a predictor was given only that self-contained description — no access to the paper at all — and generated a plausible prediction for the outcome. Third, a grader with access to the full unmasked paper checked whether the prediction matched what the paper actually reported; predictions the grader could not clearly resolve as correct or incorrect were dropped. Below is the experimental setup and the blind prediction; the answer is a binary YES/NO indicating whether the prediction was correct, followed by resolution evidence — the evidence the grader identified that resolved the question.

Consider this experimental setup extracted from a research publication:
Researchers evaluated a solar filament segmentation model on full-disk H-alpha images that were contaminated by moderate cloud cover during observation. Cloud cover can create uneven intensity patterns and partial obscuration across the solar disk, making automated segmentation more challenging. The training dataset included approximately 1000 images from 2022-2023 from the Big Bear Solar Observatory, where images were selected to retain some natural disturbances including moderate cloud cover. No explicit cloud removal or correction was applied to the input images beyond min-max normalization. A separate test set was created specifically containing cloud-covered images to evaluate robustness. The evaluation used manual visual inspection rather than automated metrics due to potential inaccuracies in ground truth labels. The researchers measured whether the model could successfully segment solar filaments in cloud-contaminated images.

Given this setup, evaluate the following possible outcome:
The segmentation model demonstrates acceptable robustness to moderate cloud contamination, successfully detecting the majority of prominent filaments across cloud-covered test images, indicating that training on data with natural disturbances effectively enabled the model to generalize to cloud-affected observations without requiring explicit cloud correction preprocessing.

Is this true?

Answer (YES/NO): NO